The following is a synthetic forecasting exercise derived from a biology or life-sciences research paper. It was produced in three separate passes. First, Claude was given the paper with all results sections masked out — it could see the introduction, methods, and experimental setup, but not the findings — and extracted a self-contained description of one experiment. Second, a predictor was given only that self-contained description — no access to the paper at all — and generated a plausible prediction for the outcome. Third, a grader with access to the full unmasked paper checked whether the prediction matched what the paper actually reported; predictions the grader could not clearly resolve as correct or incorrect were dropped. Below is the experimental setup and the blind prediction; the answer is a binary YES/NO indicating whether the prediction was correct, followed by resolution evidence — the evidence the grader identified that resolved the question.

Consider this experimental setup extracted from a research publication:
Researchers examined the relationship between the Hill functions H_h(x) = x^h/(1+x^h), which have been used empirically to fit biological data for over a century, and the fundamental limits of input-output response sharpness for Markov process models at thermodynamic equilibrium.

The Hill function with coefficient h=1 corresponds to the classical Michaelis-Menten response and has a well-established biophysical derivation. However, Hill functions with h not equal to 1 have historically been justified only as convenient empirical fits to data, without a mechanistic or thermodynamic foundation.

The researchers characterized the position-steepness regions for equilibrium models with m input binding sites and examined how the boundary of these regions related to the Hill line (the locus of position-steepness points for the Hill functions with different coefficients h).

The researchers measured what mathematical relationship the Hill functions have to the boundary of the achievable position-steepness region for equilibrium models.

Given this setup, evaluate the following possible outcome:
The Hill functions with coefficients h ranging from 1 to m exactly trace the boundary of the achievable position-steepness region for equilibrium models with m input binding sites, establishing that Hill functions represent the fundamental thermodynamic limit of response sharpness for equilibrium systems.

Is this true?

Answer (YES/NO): NO